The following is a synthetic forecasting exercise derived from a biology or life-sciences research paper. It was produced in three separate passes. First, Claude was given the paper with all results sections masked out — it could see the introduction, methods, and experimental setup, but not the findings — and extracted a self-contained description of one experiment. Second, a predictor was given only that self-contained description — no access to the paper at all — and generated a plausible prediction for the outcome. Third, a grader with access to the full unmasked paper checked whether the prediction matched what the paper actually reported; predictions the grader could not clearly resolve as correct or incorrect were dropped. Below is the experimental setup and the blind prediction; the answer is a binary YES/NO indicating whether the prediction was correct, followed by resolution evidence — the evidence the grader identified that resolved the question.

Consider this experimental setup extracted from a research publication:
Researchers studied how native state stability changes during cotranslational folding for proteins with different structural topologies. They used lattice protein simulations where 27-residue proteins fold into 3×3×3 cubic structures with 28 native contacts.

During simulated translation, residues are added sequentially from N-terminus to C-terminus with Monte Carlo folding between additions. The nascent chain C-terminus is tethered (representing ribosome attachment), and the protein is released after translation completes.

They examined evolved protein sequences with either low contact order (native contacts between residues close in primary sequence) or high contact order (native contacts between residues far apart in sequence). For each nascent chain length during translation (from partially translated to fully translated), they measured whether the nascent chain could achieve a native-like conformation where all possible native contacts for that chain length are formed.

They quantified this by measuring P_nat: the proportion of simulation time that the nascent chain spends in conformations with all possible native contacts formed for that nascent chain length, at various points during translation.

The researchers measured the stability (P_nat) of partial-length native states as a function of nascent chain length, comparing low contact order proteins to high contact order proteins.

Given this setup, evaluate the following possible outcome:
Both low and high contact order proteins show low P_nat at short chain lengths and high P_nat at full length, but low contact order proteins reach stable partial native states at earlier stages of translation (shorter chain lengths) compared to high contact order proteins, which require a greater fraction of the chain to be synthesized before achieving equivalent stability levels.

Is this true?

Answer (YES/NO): YES